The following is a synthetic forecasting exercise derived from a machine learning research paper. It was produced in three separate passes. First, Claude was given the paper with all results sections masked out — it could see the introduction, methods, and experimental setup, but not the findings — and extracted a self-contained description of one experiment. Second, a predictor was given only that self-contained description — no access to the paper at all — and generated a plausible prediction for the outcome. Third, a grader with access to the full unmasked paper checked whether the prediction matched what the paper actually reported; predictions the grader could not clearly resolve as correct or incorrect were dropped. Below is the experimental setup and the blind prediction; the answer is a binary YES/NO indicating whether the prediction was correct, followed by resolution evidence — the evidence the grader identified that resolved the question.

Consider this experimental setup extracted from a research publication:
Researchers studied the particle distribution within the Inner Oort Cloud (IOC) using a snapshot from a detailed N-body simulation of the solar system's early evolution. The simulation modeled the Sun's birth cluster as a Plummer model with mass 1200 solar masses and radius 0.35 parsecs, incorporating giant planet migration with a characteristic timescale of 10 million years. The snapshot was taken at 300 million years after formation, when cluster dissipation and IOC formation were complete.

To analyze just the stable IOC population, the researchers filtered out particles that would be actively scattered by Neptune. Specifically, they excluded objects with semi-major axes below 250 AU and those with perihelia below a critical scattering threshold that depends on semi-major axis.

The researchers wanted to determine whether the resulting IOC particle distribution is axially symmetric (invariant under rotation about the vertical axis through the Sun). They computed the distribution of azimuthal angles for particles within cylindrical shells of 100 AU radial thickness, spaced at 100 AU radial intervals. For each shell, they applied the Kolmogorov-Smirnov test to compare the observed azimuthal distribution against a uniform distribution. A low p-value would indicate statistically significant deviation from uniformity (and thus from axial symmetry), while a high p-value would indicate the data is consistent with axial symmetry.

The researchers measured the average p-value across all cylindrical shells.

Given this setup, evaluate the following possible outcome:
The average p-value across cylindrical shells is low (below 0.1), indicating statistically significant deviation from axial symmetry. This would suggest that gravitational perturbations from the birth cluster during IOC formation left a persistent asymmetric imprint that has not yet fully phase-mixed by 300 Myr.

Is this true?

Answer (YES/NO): NO